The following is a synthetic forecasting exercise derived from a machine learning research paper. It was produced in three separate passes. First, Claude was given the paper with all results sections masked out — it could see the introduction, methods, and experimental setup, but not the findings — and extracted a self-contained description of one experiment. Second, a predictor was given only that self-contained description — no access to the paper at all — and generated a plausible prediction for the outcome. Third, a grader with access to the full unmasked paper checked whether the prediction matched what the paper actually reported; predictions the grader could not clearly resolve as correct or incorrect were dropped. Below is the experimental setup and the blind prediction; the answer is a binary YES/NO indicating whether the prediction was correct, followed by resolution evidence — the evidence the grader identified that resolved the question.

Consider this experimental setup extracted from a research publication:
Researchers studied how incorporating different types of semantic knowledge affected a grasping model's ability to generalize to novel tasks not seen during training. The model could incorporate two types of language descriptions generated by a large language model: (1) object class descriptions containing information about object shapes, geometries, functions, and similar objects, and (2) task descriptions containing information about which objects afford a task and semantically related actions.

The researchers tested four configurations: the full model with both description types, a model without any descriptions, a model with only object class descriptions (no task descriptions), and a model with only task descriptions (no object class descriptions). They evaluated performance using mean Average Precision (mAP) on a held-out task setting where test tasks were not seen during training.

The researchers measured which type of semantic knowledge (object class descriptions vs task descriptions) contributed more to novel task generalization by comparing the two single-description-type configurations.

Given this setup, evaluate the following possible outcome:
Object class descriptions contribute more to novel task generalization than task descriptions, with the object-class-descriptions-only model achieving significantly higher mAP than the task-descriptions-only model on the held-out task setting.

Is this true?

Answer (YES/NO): NO